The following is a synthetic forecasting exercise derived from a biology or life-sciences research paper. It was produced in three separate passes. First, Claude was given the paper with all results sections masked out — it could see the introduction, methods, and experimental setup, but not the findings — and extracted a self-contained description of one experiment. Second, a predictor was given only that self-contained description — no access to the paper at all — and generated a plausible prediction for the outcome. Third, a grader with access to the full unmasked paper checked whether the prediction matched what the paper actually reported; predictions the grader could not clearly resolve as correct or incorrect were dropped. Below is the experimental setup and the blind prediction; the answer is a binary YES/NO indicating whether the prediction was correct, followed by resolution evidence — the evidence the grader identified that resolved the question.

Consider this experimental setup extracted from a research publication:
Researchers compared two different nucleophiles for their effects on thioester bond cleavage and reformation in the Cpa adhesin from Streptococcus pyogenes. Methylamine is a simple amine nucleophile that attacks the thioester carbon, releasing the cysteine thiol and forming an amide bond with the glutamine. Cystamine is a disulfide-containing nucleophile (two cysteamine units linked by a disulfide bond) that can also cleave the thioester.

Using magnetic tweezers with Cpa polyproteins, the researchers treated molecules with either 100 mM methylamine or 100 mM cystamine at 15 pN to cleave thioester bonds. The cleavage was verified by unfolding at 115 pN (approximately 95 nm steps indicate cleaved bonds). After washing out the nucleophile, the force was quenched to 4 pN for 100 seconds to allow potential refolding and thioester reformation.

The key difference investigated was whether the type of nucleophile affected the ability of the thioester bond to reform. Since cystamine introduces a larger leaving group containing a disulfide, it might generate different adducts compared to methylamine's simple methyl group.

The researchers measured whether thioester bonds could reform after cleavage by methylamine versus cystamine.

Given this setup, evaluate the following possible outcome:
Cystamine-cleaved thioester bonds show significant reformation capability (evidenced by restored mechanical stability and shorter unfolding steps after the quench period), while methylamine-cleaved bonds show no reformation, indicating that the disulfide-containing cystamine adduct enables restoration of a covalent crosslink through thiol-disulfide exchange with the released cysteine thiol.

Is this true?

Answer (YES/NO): NO